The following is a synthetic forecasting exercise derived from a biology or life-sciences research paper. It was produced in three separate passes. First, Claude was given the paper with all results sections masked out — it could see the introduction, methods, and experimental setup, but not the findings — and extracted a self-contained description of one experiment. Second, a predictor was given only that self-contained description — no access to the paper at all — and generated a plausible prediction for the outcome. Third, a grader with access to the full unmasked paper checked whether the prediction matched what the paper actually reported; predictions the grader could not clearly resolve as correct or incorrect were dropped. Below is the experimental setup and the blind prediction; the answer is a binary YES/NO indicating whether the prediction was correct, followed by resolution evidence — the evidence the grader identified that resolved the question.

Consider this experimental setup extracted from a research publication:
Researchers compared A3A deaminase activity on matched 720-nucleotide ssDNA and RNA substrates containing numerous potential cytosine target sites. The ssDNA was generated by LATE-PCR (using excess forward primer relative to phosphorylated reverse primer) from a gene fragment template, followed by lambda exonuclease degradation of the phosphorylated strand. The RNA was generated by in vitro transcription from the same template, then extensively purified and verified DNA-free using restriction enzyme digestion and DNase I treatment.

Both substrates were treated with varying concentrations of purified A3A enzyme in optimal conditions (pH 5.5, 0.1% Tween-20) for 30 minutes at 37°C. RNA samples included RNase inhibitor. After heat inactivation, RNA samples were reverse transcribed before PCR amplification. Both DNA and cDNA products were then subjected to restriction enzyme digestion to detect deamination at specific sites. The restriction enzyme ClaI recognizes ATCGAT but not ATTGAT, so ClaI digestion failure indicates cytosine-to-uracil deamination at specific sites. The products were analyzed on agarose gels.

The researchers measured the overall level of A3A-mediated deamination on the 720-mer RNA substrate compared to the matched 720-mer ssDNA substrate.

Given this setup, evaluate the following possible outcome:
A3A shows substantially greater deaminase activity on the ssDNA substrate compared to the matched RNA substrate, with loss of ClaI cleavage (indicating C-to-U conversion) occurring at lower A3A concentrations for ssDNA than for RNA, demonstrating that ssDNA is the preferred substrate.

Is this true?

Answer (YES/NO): YES